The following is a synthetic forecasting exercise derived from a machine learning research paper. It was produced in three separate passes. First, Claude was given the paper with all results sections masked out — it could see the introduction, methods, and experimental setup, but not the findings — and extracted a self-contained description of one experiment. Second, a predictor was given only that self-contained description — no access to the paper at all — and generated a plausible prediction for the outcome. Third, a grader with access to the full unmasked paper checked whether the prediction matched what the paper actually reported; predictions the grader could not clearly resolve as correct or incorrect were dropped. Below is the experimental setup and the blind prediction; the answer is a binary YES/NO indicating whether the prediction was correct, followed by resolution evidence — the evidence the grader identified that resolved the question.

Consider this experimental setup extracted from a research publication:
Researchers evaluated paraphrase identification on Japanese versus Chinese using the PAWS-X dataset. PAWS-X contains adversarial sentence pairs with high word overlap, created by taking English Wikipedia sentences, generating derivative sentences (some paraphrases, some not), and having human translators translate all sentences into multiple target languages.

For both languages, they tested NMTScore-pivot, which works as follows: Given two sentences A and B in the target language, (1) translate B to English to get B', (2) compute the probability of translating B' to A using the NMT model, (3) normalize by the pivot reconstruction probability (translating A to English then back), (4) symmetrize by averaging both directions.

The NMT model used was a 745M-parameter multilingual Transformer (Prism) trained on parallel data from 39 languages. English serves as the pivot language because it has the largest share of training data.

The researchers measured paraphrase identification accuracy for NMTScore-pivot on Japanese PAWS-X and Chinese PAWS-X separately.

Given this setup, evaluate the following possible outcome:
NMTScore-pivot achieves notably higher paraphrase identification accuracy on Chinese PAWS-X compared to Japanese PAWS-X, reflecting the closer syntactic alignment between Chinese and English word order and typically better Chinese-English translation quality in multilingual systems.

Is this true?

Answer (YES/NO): NO